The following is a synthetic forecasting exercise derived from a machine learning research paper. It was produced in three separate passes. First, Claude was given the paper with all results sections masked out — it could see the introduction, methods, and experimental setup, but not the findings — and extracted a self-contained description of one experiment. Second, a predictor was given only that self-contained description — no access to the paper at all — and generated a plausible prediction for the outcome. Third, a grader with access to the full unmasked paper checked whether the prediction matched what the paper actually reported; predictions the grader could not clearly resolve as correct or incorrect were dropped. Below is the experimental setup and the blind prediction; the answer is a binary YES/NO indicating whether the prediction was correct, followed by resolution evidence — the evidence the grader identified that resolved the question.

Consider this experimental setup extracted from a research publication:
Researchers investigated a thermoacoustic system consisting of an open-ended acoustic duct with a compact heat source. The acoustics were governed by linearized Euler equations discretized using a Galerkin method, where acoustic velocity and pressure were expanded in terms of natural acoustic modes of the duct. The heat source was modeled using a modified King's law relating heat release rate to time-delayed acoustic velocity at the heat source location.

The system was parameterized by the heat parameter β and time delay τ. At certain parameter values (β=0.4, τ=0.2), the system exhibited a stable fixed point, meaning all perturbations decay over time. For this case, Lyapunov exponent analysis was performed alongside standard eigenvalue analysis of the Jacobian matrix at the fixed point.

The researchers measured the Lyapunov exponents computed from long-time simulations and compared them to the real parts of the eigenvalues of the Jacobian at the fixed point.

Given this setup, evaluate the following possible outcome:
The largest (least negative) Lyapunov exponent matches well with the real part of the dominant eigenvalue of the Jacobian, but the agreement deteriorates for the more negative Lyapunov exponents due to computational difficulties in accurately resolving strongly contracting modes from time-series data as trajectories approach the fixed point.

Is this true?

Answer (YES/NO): NO